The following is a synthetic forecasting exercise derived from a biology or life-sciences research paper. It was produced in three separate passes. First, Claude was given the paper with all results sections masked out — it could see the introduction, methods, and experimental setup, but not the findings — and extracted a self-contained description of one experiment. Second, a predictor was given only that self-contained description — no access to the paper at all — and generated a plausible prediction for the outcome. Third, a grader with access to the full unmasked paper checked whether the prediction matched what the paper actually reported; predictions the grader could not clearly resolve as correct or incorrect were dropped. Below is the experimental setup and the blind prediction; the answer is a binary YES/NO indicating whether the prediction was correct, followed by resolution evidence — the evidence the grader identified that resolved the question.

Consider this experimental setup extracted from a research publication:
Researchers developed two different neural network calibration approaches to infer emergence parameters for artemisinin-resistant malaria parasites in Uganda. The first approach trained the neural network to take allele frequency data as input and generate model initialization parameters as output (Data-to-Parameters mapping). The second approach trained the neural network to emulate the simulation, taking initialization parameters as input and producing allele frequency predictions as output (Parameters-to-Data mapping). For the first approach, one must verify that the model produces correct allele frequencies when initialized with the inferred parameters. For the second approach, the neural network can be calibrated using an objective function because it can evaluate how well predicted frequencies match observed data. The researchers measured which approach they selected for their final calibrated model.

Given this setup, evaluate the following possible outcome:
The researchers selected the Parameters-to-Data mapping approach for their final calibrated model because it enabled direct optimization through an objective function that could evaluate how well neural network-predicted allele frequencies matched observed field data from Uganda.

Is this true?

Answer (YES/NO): YES